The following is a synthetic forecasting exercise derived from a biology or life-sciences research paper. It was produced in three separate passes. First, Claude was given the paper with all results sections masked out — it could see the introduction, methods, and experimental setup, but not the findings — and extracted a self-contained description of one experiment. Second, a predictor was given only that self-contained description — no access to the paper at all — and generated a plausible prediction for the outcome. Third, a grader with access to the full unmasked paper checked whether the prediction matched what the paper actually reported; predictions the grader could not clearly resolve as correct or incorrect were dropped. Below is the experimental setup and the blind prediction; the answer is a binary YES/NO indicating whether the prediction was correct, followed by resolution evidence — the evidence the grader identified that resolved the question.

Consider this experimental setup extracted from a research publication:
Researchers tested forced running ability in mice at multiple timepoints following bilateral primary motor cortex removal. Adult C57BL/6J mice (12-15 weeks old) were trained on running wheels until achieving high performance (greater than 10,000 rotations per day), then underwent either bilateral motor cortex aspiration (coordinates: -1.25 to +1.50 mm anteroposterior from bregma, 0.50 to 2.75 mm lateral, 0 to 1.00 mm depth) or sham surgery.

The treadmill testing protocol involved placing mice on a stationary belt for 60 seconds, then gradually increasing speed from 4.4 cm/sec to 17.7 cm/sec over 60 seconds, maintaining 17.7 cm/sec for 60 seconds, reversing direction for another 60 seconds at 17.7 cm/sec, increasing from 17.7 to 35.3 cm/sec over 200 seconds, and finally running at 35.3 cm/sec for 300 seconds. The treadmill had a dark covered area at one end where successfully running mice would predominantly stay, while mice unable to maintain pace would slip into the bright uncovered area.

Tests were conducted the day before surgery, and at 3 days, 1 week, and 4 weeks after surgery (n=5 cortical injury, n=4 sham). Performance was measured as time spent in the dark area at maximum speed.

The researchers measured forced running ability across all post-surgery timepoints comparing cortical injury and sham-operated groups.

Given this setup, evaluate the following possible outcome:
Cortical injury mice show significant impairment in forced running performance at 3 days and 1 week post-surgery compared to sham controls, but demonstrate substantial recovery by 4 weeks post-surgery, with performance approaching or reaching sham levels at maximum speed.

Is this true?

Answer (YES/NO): NO